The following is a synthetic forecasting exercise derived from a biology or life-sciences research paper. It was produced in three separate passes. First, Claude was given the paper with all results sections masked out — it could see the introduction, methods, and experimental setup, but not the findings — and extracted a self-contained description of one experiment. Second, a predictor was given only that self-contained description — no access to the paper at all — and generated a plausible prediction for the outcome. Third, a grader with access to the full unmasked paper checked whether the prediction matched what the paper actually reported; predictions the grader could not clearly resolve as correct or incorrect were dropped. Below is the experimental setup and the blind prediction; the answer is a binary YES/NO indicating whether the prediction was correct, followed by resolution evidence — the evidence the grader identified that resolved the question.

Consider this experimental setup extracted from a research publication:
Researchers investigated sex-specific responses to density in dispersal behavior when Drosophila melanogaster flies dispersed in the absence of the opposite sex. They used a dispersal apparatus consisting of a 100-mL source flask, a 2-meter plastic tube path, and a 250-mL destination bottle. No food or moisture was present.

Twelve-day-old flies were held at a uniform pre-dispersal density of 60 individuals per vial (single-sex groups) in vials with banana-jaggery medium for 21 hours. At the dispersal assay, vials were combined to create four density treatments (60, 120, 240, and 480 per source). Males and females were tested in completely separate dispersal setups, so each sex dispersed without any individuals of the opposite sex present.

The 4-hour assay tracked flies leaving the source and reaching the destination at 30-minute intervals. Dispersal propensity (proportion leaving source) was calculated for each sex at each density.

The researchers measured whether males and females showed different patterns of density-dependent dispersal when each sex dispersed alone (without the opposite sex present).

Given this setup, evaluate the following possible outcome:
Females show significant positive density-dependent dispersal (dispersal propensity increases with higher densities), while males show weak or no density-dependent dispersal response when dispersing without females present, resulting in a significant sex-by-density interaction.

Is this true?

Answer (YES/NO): NO